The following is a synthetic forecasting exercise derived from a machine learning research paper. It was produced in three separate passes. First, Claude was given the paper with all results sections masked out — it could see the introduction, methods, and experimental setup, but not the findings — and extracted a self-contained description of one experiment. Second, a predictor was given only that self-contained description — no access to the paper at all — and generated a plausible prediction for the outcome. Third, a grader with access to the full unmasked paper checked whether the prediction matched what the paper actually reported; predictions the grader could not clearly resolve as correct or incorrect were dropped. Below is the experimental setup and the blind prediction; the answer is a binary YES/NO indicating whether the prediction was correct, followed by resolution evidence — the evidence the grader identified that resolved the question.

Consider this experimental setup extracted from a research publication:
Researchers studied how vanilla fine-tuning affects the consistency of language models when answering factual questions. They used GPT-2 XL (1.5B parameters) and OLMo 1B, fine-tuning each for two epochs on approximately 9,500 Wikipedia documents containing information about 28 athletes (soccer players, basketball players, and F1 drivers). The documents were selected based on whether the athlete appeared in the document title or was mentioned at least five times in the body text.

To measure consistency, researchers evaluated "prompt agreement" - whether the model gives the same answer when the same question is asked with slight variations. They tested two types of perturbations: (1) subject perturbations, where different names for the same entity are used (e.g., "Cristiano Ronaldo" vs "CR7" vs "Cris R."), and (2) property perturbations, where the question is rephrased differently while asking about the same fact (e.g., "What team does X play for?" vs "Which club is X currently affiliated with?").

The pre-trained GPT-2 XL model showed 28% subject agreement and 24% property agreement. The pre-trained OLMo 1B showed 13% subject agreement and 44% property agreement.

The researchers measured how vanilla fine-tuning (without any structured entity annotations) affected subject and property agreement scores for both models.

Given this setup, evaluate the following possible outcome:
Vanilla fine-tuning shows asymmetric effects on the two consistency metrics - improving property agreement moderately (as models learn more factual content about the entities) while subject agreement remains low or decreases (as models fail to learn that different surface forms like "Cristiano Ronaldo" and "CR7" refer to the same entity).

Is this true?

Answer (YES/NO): NO